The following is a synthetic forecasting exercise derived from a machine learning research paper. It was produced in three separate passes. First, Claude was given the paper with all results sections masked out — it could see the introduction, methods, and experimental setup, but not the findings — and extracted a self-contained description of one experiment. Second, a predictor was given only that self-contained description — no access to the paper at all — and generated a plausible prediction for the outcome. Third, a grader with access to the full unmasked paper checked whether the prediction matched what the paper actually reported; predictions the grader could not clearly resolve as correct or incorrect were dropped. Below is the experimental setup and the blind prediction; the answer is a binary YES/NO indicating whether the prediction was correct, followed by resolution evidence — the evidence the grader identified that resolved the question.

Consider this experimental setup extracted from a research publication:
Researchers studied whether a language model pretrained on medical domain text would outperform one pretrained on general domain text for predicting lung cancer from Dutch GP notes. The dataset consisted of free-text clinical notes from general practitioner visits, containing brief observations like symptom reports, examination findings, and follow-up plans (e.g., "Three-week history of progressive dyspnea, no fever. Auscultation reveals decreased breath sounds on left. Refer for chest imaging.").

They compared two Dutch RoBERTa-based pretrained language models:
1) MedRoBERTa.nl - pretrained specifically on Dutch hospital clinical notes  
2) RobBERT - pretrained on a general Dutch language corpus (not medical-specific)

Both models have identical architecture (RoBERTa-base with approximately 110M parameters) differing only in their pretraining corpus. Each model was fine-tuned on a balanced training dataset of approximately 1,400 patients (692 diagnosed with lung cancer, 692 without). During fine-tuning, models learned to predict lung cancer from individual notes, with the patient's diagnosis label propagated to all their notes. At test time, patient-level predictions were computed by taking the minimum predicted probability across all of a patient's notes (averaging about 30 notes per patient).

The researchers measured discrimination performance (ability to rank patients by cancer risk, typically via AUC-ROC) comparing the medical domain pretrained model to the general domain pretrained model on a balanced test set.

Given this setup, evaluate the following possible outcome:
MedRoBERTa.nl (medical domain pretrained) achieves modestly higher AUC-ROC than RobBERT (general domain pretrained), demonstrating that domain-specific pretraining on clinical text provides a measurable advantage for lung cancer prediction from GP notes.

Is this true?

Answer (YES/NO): NO